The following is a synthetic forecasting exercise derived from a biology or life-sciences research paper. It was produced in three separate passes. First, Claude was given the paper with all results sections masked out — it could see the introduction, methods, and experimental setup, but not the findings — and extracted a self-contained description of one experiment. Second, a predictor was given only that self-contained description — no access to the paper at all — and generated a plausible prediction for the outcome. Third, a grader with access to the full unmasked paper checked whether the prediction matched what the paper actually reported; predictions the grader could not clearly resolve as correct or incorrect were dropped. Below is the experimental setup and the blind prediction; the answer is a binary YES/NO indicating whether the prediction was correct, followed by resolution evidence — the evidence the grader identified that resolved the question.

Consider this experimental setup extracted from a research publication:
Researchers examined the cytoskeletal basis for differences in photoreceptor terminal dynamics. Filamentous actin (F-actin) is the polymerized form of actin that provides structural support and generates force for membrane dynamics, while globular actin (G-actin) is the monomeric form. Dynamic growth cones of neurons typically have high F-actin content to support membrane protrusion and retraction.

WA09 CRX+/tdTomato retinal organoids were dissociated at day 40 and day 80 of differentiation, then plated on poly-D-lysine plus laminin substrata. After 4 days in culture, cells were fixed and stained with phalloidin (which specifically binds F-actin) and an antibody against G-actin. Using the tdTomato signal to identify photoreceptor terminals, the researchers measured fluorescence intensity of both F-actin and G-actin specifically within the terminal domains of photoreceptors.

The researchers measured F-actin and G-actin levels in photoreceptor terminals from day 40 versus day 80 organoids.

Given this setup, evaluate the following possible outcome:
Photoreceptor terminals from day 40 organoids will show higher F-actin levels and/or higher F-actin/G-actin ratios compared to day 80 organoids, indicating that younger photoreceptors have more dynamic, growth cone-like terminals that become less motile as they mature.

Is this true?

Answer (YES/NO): YES